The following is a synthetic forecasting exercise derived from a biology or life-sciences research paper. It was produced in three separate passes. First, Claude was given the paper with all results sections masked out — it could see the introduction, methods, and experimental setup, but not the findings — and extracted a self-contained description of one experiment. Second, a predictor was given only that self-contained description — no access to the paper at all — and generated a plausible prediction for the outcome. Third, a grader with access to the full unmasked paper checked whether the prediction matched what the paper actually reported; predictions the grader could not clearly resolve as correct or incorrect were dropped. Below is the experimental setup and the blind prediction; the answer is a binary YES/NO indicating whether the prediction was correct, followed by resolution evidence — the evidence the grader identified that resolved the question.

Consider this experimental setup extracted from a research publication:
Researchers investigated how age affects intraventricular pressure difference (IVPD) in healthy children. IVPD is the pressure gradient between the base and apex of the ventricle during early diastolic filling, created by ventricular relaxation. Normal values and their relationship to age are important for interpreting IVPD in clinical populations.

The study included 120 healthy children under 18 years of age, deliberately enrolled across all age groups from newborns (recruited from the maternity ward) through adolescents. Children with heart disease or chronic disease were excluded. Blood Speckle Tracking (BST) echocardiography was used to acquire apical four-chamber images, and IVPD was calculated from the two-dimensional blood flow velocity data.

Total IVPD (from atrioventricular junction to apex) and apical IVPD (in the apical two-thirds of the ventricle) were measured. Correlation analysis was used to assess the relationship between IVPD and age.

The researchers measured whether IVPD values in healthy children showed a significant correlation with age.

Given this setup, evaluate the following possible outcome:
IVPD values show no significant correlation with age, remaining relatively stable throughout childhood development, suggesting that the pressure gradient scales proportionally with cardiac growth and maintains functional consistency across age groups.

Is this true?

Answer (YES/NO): NO